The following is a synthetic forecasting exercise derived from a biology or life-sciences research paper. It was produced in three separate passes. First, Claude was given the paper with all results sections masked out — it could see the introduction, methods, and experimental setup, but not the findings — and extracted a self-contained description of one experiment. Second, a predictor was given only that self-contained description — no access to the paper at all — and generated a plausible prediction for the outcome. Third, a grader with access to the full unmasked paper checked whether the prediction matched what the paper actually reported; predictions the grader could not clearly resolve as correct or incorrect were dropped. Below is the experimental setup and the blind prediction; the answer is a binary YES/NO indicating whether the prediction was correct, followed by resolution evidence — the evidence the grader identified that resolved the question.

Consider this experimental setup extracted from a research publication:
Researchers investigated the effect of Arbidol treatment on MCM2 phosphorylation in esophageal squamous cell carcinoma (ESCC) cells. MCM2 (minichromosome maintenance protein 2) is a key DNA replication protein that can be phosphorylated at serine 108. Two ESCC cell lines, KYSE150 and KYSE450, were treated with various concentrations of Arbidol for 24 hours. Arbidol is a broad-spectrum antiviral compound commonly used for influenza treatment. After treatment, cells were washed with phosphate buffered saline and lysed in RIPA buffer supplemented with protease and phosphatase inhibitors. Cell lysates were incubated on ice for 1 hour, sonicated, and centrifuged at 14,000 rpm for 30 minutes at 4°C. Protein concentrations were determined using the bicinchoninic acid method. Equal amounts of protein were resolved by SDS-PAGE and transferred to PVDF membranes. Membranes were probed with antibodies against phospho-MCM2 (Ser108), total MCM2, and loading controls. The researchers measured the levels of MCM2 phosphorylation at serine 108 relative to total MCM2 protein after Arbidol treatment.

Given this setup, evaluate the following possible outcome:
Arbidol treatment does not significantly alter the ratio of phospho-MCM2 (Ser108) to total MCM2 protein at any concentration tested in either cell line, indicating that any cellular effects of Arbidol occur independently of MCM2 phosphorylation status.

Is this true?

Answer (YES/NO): NO